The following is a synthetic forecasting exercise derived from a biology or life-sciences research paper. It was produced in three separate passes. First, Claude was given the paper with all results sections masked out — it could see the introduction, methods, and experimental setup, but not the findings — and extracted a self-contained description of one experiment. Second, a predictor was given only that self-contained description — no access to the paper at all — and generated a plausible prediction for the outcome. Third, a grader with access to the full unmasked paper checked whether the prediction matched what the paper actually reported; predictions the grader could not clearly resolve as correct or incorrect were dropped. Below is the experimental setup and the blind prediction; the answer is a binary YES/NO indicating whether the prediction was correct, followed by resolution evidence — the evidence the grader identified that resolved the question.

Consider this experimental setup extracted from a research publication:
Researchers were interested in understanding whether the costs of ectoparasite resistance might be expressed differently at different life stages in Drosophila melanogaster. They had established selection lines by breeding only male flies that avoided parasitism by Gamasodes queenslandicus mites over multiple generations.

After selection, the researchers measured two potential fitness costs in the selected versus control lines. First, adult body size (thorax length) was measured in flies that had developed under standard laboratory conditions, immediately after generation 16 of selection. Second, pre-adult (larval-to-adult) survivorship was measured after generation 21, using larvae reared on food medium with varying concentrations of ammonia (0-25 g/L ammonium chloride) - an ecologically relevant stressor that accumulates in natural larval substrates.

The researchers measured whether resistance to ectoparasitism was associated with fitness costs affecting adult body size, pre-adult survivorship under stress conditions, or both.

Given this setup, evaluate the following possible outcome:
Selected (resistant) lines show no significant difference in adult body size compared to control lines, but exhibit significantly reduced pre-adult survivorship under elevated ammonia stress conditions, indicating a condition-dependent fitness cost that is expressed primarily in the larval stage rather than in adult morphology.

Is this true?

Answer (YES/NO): YES